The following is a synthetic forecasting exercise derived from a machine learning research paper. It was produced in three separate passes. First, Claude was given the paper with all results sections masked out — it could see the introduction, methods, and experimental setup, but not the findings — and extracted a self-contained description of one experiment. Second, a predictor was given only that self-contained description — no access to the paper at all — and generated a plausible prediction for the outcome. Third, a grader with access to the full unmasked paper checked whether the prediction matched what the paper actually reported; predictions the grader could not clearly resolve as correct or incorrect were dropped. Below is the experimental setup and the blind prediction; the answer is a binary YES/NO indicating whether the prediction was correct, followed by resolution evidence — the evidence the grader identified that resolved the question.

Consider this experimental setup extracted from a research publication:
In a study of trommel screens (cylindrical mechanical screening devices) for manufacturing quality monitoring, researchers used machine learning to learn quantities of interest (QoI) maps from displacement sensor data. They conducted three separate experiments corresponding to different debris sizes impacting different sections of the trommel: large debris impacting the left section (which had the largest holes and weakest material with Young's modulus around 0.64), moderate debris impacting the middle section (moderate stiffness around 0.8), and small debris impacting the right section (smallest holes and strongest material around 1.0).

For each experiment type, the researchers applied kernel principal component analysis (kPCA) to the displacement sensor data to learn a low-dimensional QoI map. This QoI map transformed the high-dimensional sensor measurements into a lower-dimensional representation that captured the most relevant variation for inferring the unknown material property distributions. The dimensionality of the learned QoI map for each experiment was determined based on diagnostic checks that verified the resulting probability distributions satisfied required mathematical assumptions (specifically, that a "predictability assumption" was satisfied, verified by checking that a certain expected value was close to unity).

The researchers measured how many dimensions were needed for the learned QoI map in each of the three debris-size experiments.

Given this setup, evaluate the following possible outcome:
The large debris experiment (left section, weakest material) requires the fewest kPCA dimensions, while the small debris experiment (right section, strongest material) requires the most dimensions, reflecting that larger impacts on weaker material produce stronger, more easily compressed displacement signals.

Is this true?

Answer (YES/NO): NO